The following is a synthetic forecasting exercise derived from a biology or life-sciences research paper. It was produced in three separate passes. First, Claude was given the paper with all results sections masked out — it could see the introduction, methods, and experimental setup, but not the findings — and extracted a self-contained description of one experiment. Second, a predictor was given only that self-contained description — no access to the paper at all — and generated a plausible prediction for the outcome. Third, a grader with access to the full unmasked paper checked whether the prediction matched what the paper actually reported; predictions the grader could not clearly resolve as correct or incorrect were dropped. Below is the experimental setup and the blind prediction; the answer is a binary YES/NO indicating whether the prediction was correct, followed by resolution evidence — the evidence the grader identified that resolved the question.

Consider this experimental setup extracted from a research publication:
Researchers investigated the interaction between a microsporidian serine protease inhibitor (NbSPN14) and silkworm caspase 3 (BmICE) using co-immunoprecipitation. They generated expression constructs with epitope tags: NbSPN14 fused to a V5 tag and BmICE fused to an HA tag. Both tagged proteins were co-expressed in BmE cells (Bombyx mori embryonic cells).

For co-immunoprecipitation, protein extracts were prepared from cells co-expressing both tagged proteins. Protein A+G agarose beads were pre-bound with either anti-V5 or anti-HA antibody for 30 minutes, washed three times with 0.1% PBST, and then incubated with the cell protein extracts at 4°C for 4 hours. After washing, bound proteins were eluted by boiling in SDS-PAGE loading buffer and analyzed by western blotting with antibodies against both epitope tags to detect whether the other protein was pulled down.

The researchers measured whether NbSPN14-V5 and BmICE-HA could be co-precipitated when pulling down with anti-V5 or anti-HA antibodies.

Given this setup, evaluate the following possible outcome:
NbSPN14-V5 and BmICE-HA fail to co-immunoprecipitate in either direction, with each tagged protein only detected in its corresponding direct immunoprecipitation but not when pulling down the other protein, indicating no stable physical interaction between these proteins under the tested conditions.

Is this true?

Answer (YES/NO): NO